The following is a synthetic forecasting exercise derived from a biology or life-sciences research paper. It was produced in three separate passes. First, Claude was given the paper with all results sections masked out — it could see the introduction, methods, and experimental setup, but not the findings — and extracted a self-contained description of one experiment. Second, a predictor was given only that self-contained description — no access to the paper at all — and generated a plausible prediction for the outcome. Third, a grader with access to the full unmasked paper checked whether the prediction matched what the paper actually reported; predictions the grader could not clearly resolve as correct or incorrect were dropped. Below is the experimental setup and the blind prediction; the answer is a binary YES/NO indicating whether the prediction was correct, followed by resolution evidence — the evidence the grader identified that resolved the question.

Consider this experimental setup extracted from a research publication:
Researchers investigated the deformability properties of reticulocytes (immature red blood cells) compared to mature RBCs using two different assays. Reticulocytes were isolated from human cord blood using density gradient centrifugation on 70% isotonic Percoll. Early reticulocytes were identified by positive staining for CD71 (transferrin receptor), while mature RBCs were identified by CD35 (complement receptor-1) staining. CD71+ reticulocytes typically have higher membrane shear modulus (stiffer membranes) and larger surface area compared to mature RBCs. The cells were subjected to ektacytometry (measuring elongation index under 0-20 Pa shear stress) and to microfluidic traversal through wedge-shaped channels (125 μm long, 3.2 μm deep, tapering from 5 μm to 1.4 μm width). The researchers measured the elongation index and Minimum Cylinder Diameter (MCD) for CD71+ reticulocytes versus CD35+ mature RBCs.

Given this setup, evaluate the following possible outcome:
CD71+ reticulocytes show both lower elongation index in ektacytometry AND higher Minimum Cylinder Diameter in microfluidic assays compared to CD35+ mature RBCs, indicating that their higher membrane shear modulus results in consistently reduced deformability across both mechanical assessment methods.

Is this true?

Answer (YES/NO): NO